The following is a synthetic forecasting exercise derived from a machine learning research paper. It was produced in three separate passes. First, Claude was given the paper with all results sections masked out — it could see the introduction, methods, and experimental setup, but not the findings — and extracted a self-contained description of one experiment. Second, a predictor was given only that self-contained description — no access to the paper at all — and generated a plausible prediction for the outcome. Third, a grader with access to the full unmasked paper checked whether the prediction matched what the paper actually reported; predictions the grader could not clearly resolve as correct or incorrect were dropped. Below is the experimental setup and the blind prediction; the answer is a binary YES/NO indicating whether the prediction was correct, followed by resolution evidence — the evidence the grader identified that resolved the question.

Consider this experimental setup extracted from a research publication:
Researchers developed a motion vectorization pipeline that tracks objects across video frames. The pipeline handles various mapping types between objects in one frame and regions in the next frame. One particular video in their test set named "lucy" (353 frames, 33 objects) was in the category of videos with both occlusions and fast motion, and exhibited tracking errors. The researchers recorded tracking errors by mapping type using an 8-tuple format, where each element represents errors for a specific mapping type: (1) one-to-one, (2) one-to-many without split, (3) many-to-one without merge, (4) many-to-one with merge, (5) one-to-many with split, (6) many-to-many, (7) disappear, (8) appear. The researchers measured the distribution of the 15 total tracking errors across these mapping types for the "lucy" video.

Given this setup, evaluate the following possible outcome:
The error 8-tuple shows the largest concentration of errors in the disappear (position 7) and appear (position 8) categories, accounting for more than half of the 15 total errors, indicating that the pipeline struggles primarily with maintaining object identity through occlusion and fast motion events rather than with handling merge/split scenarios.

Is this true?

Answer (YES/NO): NO